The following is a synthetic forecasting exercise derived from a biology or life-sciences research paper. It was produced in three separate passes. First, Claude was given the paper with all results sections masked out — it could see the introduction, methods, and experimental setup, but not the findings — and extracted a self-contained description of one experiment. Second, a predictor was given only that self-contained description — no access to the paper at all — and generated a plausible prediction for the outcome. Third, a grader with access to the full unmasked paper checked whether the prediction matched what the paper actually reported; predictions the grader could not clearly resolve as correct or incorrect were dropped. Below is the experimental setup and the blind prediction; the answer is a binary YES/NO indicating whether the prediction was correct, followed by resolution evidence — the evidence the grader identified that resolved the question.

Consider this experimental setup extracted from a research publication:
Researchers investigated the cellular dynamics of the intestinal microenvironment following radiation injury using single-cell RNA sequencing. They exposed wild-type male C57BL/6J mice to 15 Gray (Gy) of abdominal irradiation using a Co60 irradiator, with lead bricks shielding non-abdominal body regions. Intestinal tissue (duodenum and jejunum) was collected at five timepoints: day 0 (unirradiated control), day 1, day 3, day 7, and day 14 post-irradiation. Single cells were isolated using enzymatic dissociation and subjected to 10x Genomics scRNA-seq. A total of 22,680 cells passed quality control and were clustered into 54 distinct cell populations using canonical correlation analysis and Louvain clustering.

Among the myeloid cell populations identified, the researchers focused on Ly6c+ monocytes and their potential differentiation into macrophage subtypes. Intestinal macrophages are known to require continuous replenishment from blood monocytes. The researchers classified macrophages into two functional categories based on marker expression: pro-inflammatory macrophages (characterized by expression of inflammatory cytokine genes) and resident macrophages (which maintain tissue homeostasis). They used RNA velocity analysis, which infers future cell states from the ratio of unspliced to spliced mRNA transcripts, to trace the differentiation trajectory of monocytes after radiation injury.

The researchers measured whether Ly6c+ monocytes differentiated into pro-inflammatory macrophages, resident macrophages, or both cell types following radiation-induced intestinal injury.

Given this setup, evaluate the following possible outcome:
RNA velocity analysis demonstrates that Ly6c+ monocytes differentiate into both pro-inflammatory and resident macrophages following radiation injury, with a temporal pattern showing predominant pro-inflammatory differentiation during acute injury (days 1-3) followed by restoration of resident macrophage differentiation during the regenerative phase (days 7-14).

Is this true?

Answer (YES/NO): NO